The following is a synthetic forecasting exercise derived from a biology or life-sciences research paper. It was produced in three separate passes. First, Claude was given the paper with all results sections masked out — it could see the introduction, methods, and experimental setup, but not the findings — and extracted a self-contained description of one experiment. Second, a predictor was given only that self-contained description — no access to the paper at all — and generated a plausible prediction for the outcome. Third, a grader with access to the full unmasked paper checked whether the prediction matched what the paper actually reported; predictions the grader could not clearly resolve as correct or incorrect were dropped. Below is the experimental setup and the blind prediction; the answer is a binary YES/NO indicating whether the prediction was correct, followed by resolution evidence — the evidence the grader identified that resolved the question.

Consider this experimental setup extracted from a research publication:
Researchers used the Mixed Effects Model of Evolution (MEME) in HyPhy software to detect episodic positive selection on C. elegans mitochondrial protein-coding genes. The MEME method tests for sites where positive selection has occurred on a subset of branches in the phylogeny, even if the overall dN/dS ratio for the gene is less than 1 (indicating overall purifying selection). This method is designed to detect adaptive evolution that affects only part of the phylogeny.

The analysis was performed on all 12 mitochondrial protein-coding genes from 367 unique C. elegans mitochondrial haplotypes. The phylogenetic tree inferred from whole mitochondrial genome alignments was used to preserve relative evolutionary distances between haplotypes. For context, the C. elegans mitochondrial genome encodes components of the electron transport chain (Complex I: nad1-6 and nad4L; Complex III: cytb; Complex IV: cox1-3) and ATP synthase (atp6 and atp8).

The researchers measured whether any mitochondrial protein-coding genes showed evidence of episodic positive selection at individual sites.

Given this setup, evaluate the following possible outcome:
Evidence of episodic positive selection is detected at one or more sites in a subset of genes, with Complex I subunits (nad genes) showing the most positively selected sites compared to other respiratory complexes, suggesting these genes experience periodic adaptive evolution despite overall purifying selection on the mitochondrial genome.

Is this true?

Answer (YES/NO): NO